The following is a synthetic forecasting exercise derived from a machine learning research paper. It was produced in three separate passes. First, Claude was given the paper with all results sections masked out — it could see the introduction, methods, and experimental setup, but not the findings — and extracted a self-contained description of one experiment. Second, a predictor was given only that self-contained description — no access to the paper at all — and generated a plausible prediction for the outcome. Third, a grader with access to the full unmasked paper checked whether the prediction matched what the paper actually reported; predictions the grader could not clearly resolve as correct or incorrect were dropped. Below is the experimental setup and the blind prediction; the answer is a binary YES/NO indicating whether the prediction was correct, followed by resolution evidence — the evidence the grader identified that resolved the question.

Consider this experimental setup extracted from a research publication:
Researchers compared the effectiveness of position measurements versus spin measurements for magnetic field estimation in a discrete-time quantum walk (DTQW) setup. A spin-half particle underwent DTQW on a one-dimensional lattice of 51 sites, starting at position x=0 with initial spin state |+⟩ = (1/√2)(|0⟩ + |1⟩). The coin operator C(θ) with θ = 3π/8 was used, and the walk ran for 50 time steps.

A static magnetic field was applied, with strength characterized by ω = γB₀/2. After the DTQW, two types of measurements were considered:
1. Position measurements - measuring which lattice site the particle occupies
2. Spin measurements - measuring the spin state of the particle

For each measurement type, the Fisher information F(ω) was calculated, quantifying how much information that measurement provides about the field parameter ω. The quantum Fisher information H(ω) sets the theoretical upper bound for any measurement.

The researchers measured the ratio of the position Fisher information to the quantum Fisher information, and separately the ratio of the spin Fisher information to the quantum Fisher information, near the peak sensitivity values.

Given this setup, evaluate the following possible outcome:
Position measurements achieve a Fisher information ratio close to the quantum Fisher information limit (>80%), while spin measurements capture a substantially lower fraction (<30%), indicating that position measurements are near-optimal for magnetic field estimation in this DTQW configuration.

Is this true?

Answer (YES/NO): NO